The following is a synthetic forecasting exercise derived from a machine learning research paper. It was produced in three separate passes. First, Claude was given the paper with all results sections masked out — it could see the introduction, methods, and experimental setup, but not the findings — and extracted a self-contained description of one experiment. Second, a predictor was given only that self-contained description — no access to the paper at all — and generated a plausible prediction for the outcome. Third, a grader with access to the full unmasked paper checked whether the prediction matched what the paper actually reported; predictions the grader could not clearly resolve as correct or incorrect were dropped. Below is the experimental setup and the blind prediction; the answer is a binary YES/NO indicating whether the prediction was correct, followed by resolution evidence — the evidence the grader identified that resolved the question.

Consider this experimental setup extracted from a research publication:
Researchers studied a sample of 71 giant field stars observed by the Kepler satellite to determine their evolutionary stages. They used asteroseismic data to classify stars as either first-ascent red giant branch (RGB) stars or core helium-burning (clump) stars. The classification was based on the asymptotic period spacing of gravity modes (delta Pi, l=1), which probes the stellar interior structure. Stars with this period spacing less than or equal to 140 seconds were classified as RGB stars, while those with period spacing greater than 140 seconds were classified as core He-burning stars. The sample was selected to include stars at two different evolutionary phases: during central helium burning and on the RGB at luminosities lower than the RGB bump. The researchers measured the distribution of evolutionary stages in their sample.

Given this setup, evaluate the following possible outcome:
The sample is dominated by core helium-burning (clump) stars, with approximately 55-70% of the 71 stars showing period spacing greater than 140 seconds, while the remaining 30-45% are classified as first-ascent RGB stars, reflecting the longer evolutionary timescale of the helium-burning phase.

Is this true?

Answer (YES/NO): NO